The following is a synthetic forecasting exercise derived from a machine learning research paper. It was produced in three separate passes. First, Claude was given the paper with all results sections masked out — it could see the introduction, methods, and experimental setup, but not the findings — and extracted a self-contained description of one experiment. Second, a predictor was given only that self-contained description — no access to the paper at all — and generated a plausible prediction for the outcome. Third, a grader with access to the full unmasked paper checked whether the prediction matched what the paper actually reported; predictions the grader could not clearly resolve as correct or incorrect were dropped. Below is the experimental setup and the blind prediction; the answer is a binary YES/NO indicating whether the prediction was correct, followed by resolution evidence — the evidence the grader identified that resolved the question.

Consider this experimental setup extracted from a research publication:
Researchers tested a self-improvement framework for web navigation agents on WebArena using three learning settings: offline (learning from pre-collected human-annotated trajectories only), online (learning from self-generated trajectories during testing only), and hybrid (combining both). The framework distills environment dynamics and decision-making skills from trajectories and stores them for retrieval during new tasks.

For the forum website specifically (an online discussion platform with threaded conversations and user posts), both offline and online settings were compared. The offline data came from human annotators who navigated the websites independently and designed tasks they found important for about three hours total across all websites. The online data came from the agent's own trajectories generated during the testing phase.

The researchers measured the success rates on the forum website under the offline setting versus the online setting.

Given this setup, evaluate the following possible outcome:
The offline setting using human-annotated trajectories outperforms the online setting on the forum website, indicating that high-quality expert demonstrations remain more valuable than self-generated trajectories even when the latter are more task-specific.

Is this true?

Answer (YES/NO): NO